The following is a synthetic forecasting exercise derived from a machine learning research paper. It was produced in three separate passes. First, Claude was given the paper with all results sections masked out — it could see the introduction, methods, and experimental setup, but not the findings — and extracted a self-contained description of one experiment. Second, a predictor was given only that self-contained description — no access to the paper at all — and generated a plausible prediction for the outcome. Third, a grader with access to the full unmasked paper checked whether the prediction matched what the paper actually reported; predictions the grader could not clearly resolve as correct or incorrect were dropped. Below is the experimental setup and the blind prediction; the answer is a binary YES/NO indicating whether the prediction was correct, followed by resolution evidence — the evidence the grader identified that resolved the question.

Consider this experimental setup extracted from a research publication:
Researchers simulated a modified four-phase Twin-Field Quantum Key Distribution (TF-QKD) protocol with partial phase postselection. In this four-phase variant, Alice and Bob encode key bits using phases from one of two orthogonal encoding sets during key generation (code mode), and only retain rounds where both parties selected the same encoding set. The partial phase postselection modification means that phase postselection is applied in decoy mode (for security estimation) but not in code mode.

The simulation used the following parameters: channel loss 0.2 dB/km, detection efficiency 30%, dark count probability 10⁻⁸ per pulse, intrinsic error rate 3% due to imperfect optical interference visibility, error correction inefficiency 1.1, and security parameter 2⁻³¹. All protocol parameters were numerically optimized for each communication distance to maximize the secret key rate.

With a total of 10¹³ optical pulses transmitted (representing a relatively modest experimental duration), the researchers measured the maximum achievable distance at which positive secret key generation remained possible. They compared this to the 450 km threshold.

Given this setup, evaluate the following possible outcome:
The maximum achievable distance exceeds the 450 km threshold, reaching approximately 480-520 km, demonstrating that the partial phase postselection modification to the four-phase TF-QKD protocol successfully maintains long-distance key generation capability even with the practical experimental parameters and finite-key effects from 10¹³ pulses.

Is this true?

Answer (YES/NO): NO